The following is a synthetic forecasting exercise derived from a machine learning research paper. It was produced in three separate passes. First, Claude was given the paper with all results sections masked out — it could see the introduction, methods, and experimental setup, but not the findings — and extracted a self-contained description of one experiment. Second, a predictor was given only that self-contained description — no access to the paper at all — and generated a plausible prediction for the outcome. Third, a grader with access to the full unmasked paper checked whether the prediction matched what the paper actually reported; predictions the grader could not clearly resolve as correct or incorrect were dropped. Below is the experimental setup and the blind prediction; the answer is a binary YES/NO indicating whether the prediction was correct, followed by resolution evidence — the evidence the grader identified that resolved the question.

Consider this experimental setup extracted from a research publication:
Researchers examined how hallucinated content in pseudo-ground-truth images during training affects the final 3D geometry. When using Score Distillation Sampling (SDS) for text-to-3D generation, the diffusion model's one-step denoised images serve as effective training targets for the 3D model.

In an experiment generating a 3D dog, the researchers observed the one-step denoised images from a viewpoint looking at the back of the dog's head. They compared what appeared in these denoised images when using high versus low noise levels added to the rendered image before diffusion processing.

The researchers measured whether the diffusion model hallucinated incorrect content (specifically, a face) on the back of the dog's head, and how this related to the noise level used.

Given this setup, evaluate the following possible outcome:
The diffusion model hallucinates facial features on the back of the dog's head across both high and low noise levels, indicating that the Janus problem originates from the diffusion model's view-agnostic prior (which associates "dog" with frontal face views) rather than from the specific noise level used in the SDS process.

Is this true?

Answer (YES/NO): NO